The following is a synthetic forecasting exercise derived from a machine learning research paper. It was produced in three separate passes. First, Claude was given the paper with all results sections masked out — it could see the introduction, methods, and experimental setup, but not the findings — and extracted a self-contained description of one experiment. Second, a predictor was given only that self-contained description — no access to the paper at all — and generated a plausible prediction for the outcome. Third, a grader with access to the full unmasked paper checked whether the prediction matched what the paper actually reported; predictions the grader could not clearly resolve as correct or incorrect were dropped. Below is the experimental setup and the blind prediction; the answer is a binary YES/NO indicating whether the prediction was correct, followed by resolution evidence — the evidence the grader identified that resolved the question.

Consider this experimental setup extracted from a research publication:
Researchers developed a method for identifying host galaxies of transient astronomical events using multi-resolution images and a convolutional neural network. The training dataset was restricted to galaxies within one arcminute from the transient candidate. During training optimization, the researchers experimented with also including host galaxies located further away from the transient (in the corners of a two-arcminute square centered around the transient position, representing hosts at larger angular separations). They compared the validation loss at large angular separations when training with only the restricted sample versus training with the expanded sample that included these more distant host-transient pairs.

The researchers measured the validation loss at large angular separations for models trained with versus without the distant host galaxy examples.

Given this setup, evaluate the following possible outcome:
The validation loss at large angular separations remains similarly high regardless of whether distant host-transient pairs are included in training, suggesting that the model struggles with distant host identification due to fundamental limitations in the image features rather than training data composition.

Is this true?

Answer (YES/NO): NO